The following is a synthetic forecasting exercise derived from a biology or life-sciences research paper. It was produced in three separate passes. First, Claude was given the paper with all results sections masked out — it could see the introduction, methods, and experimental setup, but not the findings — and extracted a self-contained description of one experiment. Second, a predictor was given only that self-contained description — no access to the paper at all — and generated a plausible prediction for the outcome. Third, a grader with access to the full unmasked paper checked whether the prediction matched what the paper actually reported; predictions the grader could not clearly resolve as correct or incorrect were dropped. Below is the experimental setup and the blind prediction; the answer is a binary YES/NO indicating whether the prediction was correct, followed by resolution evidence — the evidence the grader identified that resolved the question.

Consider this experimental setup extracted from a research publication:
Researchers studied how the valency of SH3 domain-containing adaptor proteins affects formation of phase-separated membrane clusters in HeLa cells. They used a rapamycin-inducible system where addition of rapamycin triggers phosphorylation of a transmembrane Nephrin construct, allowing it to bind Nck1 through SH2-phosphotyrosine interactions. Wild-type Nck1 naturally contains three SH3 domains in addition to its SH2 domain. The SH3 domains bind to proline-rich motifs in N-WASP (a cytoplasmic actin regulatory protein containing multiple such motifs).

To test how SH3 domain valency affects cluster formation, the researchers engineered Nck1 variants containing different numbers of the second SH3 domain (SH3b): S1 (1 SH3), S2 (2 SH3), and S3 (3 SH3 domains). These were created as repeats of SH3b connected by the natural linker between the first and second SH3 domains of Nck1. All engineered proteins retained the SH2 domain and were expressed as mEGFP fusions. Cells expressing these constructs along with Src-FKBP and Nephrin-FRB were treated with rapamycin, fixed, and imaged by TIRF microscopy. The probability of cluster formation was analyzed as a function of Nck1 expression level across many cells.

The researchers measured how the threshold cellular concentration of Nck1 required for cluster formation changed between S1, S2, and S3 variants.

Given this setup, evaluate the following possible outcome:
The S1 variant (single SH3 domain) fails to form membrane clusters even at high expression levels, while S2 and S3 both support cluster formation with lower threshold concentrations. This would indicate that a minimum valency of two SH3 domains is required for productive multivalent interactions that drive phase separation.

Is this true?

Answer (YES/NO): NO